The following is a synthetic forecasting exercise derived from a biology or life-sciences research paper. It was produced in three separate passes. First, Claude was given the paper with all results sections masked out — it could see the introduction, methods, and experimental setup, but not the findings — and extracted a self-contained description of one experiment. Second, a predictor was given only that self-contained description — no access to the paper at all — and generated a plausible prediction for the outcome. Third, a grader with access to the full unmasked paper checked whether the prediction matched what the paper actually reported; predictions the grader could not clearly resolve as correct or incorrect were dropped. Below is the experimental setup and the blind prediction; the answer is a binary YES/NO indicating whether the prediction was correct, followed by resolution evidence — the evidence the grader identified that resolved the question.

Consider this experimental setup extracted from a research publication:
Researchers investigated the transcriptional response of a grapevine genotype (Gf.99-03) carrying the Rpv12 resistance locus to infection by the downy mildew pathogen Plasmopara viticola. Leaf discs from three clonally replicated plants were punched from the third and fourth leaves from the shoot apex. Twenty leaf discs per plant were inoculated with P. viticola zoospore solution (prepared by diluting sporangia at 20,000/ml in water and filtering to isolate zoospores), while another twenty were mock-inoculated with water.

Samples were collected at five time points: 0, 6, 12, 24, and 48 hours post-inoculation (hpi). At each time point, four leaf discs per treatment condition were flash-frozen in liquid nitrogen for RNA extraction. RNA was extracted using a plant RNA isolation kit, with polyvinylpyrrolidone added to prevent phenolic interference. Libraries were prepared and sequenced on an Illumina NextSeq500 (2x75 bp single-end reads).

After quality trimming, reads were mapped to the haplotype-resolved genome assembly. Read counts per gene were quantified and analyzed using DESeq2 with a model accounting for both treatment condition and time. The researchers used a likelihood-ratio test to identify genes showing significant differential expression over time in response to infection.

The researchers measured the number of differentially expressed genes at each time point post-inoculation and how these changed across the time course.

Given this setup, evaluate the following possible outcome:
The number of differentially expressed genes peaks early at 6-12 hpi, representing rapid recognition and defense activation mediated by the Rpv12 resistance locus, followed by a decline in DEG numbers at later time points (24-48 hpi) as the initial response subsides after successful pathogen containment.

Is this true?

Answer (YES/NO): NO